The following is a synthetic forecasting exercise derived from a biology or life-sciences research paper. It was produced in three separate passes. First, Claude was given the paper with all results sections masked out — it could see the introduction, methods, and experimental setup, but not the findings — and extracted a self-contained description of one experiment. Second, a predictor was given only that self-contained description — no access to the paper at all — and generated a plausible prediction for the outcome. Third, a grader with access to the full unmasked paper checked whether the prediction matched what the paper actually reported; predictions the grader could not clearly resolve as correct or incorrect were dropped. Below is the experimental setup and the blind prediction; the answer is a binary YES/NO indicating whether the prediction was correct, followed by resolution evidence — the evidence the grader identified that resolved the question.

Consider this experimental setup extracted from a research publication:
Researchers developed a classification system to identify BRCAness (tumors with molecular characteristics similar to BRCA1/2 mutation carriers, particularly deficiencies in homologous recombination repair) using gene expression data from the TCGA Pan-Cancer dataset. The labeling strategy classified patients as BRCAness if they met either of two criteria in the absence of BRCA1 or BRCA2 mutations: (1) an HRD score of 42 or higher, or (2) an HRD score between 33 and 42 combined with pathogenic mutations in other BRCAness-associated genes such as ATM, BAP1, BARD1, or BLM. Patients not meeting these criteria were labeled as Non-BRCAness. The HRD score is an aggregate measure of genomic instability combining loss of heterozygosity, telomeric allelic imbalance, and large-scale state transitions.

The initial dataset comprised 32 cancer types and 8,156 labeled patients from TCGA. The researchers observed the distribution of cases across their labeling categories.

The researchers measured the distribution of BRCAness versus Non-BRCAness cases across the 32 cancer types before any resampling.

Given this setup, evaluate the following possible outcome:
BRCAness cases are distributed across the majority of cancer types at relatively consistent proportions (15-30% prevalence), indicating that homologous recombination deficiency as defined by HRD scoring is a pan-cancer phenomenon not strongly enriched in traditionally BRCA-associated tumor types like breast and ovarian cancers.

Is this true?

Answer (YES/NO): NO